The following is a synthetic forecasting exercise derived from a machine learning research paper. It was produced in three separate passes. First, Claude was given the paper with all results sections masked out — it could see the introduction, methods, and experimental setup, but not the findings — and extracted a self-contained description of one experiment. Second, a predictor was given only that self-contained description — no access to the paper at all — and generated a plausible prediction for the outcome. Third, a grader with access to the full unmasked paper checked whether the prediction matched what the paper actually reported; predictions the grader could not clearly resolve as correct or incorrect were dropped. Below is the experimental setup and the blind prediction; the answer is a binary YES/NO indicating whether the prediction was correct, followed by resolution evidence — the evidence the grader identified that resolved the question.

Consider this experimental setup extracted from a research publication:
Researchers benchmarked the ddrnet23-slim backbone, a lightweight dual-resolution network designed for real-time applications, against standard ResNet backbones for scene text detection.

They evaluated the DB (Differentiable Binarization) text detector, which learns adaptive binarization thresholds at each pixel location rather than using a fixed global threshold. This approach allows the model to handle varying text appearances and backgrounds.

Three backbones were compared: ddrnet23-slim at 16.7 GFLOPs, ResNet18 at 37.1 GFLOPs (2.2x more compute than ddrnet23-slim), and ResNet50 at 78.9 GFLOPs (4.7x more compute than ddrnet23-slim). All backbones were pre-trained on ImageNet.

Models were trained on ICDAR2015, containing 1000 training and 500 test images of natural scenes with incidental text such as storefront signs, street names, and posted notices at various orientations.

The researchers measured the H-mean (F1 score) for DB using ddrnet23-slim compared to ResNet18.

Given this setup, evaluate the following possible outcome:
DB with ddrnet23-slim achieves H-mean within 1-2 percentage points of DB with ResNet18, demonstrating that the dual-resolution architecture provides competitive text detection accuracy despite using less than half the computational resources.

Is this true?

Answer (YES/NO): YES